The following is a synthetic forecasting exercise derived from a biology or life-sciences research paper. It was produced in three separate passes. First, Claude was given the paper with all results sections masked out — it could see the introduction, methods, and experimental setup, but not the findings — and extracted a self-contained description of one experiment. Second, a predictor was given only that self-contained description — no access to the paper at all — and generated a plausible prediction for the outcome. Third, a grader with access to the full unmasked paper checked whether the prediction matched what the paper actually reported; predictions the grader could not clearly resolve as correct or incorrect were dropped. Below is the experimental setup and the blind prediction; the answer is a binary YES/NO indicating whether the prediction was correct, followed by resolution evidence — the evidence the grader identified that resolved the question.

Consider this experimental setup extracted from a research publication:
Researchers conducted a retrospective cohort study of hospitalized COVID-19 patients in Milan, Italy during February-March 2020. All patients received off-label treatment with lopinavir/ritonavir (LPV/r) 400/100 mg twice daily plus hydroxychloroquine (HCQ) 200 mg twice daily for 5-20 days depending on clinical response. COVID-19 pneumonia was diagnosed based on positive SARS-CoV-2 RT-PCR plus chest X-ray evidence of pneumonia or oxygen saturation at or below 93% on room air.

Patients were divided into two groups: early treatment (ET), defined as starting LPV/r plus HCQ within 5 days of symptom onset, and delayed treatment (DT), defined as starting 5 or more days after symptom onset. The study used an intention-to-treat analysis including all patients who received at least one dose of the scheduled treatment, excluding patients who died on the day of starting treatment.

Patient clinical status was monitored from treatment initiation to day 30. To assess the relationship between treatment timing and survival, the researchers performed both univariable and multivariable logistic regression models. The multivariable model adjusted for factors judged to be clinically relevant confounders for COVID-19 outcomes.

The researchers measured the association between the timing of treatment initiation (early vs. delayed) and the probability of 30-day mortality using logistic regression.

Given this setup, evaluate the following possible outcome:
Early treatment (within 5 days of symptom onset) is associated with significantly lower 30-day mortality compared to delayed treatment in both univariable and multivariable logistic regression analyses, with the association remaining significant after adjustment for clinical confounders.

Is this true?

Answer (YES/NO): NO